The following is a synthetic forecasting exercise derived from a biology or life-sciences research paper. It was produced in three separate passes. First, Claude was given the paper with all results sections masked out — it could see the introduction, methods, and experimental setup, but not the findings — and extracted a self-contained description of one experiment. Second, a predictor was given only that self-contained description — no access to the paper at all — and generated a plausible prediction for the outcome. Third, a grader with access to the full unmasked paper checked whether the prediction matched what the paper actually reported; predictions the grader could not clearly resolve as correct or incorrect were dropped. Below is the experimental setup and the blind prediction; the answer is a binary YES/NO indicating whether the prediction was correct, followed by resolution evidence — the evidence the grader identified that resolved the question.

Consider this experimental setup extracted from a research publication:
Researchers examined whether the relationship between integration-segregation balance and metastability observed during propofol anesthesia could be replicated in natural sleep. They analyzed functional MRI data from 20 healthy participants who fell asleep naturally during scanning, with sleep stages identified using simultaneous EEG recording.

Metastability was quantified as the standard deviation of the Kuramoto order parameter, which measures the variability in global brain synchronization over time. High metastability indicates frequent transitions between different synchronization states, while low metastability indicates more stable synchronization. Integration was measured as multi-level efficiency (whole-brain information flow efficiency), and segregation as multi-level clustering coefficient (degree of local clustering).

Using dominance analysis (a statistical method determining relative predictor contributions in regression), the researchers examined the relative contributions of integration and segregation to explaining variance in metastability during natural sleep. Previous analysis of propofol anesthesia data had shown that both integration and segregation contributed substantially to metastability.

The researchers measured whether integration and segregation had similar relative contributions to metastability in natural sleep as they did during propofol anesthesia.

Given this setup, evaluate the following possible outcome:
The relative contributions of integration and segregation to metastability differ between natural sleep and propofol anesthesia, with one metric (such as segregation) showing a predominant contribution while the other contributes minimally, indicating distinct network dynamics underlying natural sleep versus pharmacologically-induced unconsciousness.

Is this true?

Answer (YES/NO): NO